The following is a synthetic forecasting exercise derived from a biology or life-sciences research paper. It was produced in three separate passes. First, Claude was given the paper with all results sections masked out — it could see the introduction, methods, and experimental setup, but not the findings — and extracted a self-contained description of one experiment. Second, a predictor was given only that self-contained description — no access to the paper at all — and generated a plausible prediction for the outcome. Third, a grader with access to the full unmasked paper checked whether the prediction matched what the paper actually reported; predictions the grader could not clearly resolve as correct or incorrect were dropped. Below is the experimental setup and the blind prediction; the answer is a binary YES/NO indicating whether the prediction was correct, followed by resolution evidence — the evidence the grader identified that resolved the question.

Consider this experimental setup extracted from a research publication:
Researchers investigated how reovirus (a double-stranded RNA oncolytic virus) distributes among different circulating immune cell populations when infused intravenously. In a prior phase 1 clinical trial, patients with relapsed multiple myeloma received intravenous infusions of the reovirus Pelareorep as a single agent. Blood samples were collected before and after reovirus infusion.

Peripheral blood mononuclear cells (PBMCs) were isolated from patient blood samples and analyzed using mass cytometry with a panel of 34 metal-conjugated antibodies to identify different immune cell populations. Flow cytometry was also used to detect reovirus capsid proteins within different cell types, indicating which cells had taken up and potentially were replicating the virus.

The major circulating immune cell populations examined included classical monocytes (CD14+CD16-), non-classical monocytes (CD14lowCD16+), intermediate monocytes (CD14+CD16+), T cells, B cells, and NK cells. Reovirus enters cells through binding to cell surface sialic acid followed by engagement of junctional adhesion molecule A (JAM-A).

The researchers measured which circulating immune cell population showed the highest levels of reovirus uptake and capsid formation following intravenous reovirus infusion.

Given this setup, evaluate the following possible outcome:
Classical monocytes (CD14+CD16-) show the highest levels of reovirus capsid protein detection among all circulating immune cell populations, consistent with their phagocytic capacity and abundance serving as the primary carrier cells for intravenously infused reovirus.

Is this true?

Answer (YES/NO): YES